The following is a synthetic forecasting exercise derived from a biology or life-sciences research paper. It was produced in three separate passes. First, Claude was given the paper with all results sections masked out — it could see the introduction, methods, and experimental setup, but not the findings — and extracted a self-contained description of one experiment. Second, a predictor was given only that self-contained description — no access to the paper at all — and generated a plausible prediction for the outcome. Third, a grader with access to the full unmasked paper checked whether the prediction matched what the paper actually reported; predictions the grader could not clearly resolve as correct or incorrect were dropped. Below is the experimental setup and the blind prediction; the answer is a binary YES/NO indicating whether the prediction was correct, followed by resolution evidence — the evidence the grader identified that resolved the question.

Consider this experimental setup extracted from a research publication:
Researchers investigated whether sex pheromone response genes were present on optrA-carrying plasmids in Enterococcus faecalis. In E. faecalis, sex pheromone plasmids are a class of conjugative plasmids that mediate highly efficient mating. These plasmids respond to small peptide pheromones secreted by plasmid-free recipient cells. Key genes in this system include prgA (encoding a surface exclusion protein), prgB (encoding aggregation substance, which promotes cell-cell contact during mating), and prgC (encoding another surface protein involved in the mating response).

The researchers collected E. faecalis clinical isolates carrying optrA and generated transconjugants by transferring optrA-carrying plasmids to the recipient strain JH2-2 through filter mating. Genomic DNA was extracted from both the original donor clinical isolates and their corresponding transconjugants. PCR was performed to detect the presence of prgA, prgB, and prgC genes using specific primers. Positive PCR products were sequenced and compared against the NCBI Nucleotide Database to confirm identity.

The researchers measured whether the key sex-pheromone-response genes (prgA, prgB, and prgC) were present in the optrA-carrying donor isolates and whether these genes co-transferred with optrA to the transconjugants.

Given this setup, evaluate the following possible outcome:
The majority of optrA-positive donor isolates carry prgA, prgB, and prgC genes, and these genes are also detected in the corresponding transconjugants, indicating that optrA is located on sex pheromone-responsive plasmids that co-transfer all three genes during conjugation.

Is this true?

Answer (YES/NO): NO